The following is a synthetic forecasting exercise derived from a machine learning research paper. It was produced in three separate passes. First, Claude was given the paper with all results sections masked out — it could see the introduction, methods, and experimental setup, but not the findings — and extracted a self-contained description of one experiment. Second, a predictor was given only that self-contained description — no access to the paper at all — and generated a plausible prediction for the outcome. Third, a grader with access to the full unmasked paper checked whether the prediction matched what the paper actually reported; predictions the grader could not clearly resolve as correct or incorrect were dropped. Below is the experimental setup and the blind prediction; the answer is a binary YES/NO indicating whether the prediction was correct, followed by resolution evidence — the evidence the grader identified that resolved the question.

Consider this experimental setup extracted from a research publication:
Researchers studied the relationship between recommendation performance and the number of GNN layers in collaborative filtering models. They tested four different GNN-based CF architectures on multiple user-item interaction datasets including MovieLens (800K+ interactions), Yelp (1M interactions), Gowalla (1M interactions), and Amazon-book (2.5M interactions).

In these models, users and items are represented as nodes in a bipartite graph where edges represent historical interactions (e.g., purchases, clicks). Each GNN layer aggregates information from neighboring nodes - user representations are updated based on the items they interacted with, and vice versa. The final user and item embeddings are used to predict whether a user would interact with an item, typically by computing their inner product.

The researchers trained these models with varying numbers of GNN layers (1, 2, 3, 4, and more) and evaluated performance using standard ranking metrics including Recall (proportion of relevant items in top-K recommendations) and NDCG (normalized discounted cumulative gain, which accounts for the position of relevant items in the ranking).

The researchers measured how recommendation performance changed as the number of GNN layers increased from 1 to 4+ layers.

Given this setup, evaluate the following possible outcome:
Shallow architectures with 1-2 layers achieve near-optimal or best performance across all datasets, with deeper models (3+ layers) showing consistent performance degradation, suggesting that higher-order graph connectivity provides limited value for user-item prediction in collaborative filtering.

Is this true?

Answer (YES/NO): NO